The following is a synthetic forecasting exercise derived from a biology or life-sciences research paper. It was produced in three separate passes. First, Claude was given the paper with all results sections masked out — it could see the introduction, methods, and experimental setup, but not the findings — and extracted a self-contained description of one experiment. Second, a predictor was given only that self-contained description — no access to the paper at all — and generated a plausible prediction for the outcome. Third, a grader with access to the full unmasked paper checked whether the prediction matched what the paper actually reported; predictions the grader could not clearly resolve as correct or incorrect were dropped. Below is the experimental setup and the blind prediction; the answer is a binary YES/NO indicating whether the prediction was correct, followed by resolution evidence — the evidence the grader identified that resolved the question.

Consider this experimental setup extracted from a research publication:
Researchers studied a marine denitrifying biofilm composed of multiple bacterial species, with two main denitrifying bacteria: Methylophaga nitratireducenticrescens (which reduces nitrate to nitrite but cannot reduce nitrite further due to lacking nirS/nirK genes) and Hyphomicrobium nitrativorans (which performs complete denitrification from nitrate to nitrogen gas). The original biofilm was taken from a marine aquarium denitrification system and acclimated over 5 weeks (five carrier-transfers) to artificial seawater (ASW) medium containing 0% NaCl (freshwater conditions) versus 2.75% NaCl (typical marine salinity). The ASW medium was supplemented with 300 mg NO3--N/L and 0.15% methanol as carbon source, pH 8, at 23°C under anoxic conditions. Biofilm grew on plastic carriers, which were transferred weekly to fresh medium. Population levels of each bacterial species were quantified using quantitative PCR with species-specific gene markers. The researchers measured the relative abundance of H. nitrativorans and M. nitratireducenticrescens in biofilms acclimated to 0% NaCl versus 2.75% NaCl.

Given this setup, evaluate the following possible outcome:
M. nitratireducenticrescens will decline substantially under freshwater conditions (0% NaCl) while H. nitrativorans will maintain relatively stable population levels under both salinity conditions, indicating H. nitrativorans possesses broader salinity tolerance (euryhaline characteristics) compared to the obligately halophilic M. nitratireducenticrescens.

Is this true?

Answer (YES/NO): NO